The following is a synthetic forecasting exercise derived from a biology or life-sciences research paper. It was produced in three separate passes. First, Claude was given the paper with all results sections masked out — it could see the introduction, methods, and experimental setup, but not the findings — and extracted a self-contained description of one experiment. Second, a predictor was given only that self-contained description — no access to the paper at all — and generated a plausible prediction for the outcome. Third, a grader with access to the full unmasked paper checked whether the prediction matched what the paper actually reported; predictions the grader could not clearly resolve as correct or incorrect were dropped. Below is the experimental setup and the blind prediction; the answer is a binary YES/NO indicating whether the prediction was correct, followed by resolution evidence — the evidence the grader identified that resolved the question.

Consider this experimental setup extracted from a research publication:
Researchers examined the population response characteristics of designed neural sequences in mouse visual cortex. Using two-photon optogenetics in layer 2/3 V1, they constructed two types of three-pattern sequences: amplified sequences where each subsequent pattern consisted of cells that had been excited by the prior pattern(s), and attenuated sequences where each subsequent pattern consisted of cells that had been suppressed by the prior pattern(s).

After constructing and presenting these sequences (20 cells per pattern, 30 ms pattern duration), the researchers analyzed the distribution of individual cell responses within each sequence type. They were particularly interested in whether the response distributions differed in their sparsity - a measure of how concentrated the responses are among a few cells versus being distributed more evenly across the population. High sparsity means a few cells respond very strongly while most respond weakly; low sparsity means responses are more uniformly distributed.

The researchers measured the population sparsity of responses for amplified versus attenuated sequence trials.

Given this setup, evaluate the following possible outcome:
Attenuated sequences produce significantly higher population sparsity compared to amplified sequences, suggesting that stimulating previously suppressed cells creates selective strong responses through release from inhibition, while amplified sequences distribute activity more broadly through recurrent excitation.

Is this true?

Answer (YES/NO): NO